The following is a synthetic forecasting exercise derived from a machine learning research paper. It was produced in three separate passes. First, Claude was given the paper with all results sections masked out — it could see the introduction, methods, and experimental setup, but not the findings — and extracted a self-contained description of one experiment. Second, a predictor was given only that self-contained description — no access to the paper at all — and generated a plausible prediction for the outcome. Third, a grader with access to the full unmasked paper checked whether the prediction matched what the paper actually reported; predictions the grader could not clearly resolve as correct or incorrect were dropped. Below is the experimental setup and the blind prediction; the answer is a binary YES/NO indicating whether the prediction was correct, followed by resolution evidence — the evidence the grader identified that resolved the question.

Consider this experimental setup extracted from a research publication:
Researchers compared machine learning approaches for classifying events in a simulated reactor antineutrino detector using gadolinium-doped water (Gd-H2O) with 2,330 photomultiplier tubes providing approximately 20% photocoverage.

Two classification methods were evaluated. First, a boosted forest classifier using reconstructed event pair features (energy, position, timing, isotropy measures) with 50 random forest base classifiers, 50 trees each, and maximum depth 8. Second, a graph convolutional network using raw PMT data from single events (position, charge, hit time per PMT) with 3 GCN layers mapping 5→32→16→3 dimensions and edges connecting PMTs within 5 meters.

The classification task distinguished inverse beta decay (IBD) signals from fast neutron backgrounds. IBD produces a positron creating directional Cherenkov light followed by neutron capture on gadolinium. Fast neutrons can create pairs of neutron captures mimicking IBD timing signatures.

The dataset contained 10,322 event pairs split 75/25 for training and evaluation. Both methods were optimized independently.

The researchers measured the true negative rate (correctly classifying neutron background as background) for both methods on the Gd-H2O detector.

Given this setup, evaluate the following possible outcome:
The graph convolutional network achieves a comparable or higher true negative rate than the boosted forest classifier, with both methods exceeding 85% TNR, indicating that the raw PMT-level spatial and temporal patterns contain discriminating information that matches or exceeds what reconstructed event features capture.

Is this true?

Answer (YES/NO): NO